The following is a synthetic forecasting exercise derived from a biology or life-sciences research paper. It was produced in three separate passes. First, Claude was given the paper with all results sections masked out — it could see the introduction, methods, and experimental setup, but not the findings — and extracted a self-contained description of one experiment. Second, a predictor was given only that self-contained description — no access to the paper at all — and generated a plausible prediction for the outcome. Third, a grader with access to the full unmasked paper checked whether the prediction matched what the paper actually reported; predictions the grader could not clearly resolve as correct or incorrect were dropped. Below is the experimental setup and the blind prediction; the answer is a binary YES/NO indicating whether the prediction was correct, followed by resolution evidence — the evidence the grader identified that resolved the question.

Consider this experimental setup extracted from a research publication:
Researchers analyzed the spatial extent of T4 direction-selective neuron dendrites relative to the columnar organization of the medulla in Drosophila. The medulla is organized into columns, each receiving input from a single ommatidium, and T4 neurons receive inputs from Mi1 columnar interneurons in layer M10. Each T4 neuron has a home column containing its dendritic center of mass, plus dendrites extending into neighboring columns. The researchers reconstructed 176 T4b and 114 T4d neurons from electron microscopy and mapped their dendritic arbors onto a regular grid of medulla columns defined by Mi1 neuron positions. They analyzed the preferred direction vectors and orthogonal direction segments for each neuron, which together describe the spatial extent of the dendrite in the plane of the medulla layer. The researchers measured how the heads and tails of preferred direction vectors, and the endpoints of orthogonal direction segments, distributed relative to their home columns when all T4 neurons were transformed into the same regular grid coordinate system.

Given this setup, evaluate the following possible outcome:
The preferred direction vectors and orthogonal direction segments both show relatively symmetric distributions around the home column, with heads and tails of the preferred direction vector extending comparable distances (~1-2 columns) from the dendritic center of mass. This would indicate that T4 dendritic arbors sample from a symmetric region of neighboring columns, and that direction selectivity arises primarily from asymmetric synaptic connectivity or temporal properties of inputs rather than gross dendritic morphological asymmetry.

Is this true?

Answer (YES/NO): NO